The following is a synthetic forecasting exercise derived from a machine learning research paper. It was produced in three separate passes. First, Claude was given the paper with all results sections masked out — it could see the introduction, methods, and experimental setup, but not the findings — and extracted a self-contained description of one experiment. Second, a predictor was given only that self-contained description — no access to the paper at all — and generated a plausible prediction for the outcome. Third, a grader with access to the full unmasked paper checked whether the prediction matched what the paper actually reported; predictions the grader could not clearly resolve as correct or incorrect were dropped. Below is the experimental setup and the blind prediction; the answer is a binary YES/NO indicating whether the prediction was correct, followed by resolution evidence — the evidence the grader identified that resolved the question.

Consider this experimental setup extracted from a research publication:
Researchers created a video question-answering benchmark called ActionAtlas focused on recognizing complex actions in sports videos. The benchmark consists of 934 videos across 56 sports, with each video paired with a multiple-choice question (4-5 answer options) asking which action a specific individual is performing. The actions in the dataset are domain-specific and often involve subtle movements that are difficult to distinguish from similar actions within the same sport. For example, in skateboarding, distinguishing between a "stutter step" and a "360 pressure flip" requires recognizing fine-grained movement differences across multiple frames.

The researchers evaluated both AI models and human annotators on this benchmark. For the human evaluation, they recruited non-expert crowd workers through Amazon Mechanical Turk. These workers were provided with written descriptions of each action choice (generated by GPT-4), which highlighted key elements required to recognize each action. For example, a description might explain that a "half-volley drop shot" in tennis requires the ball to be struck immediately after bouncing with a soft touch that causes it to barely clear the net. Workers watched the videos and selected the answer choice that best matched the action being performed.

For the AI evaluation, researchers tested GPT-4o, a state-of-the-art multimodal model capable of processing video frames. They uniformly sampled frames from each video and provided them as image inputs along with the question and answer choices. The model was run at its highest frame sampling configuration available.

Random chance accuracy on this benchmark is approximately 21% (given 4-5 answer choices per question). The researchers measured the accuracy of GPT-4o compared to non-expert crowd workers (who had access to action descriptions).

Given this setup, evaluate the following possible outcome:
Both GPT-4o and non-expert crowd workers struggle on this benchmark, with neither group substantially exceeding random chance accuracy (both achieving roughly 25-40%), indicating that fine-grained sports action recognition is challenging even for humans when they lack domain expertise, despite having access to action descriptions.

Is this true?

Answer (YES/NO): NO